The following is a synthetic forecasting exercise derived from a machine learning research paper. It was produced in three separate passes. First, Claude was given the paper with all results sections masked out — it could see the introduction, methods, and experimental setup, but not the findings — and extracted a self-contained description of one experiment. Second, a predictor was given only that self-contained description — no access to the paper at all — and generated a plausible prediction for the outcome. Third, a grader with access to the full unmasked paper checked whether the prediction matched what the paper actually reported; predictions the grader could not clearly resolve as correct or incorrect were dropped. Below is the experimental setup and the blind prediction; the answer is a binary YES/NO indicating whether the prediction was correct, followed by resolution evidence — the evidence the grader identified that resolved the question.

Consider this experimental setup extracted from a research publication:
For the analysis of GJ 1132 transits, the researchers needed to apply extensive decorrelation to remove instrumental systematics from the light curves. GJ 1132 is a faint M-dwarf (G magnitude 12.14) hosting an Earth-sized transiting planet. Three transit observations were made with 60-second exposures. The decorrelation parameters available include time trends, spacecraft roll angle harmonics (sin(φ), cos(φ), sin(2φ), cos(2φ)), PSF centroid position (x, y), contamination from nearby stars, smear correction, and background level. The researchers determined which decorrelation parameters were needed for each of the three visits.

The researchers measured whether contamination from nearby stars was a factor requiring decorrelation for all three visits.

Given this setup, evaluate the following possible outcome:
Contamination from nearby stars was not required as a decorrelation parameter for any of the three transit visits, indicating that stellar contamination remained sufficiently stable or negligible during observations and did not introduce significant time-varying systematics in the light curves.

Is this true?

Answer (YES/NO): NO